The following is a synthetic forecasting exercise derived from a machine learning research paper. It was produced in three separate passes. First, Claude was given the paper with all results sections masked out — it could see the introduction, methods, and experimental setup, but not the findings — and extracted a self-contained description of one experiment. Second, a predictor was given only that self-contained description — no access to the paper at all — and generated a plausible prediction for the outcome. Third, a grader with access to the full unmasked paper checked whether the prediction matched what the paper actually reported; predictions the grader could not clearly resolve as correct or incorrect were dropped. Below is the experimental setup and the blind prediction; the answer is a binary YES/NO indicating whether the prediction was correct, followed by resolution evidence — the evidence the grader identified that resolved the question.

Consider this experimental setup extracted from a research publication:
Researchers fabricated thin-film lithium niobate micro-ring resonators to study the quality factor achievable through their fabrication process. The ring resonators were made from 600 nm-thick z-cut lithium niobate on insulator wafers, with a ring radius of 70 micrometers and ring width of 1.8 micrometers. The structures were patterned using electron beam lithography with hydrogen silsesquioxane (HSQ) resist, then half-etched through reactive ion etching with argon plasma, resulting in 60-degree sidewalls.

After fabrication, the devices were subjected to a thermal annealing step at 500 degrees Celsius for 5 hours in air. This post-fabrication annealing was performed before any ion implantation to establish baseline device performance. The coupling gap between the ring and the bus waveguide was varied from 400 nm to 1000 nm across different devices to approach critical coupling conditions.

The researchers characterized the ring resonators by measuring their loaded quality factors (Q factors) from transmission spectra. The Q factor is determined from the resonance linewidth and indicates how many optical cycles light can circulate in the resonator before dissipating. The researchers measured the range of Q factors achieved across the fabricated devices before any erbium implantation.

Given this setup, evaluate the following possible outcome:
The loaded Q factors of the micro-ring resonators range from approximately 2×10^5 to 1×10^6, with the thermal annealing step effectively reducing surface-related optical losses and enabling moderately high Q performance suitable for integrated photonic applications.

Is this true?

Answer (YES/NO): YES